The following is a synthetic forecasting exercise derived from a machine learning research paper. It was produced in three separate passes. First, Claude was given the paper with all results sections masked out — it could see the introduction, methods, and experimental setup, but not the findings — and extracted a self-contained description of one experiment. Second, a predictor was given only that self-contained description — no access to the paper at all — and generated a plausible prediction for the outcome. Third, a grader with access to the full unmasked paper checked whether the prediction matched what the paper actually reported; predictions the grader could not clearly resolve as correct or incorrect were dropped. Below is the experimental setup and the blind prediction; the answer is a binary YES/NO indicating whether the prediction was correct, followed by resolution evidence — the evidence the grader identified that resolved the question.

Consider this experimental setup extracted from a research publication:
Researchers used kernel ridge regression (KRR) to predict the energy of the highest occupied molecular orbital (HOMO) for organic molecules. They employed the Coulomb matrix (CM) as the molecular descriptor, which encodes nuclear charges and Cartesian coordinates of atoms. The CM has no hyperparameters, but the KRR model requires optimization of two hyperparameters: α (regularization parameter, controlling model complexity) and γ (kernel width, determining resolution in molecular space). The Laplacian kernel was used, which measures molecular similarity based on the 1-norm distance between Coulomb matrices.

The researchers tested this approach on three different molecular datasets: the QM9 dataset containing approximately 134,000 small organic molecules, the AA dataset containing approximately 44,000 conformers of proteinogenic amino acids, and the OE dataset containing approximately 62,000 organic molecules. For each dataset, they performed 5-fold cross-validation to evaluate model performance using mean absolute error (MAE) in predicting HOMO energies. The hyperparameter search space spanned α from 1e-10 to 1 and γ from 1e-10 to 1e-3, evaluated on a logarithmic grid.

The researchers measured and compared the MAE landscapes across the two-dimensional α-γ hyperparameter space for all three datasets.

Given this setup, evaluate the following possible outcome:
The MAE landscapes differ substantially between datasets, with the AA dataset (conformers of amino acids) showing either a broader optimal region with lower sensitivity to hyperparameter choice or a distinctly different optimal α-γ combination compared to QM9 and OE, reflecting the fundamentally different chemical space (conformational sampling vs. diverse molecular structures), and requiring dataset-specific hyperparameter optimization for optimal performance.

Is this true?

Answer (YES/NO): YES